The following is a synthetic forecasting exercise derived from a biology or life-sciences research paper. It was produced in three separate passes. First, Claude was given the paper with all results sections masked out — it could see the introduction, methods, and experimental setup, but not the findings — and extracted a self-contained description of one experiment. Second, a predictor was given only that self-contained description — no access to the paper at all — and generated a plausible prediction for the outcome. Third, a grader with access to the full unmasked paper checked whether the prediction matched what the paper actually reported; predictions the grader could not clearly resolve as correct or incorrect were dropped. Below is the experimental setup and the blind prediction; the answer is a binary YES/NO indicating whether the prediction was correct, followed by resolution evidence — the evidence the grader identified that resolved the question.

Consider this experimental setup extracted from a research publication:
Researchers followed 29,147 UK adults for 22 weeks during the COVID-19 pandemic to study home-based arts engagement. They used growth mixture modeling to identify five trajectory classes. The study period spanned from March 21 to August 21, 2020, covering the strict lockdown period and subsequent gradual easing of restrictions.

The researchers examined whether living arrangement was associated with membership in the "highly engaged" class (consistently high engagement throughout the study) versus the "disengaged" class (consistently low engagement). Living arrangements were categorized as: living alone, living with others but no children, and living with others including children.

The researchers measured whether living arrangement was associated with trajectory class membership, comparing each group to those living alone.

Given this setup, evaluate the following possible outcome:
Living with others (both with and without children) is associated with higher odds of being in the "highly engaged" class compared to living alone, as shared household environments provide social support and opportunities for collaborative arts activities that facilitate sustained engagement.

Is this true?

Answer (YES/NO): NO